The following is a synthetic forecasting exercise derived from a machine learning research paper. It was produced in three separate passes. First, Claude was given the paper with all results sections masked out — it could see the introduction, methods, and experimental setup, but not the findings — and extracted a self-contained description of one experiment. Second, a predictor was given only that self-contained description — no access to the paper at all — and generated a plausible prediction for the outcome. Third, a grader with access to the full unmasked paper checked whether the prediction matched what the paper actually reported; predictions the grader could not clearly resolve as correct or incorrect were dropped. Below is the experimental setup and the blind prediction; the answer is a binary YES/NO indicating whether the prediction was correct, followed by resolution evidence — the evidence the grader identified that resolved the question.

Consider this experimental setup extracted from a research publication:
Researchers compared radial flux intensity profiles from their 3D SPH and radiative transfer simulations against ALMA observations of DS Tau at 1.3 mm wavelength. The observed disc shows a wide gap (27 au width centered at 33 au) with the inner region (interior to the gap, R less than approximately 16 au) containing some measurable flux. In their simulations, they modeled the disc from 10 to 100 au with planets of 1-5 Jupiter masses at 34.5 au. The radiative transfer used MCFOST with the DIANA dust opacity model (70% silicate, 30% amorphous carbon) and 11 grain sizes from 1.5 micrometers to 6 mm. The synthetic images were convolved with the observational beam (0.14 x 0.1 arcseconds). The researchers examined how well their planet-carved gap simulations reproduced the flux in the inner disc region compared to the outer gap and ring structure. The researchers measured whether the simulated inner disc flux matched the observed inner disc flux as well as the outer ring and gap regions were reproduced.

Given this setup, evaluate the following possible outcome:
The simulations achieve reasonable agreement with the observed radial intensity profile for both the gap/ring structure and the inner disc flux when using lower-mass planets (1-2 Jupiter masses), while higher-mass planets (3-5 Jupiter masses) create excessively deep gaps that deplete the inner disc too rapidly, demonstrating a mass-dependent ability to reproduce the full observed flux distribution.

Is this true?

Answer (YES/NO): NO